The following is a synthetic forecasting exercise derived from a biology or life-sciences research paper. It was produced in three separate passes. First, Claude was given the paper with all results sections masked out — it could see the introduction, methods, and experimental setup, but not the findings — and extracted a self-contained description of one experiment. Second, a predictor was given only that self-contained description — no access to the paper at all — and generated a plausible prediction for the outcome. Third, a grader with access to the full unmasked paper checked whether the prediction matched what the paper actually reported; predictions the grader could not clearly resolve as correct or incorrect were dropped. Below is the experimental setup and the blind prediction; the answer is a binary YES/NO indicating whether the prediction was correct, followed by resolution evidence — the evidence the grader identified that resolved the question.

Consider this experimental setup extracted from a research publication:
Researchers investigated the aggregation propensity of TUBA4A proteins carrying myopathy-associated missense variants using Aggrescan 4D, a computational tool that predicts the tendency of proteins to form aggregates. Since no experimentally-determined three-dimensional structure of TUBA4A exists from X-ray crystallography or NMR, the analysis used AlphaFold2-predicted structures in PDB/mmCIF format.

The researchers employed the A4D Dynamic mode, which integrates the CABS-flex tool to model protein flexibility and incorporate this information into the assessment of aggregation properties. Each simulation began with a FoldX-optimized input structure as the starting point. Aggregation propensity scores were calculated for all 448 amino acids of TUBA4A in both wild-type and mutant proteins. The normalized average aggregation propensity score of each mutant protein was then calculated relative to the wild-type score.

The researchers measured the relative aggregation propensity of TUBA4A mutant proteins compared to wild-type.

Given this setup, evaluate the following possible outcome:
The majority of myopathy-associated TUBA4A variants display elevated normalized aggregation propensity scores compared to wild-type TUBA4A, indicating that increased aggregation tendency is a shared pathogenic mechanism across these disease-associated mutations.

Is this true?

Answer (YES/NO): NO